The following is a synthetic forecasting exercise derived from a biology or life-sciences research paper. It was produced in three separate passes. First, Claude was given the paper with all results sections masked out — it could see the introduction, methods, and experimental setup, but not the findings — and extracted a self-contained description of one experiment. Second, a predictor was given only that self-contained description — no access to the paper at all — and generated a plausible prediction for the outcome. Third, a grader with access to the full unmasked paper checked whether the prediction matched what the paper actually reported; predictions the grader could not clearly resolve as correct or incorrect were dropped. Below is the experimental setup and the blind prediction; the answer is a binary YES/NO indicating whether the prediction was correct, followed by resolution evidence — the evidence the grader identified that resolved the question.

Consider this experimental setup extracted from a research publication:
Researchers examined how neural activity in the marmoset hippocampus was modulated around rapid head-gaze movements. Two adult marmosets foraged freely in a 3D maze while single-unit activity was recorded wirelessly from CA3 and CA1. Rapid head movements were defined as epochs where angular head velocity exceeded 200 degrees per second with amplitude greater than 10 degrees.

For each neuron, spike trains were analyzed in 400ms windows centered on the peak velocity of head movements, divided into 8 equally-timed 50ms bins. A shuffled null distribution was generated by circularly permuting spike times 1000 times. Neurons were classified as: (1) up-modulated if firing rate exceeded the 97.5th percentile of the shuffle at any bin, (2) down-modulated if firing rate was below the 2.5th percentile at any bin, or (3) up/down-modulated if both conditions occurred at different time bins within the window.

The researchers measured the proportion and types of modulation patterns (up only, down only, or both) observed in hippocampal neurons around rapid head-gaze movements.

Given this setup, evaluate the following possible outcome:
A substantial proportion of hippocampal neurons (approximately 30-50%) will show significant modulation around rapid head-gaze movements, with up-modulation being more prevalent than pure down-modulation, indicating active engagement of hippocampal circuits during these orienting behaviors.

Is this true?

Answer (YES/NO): NO